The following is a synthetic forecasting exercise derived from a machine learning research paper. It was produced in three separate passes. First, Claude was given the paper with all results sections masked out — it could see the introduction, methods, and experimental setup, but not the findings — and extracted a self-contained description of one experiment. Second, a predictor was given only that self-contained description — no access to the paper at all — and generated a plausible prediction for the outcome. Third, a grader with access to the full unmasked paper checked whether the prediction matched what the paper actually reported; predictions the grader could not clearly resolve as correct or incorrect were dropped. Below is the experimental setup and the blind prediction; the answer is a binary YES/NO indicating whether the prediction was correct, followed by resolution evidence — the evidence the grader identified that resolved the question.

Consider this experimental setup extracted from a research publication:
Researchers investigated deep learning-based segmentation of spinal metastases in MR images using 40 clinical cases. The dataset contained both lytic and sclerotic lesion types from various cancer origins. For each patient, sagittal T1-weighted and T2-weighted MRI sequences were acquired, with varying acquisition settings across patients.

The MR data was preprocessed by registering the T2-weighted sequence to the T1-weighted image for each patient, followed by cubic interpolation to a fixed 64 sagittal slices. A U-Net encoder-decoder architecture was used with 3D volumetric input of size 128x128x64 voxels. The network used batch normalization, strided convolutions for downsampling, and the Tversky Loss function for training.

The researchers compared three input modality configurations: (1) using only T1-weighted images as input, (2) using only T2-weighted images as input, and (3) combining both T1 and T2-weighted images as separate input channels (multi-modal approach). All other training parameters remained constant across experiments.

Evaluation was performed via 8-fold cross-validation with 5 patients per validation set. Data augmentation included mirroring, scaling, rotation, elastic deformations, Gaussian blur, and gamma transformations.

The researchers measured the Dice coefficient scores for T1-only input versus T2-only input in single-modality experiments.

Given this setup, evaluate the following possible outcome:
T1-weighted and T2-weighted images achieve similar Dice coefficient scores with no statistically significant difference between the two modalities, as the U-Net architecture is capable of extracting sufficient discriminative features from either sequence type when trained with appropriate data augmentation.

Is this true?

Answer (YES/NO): NO